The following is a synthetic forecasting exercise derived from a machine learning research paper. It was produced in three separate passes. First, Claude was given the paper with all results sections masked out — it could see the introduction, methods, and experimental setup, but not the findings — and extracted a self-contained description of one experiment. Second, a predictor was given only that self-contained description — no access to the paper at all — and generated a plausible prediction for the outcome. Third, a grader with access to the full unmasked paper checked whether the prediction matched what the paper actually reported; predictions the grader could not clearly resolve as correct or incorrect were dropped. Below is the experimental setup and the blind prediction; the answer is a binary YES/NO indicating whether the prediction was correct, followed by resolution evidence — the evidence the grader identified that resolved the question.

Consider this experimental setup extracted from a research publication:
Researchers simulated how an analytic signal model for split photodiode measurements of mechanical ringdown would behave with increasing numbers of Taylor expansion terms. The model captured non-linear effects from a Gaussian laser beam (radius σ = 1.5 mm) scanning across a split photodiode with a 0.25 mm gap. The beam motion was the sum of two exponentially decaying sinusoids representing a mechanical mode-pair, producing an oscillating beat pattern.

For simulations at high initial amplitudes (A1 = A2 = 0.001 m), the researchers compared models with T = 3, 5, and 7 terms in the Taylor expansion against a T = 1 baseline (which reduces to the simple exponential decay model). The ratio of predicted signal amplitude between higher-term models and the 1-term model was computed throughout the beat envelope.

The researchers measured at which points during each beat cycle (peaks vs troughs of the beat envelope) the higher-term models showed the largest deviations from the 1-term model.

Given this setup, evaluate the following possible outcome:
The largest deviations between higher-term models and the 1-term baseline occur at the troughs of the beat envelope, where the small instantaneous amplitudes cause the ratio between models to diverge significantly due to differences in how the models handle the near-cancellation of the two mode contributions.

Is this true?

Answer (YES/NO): NO